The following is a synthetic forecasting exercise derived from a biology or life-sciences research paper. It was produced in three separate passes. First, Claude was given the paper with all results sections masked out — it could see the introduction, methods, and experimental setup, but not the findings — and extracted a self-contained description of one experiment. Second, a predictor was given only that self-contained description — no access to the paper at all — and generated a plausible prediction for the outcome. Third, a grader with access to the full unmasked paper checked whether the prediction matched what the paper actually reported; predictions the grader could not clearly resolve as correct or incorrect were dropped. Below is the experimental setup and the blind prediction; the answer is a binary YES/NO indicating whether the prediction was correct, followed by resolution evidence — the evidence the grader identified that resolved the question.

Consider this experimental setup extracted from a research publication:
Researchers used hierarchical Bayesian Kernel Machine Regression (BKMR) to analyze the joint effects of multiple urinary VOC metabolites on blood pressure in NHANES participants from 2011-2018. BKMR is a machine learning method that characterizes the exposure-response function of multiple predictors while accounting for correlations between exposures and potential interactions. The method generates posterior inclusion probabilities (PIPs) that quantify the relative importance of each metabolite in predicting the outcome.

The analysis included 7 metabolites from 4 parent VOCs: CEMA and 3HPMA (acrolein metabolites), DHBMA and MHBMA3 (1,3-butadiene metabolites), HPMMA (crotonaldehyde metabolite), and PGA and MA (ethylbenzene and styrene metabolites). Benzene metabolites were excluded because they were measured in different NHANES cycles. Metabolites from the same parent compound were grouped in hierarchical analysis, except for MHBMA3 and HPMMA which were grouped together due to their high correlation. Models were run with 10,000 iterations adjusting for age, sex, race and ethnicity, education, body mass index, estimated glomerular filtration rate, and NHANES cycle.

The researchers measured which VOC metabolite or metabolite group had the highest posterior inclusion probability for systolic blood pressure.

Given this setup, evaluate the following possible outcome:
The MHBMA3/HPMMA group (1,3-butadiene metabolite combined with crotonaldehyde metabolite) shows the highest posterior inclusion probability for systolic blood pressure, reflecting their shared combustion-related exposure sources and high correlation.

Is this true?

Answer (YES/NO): NO